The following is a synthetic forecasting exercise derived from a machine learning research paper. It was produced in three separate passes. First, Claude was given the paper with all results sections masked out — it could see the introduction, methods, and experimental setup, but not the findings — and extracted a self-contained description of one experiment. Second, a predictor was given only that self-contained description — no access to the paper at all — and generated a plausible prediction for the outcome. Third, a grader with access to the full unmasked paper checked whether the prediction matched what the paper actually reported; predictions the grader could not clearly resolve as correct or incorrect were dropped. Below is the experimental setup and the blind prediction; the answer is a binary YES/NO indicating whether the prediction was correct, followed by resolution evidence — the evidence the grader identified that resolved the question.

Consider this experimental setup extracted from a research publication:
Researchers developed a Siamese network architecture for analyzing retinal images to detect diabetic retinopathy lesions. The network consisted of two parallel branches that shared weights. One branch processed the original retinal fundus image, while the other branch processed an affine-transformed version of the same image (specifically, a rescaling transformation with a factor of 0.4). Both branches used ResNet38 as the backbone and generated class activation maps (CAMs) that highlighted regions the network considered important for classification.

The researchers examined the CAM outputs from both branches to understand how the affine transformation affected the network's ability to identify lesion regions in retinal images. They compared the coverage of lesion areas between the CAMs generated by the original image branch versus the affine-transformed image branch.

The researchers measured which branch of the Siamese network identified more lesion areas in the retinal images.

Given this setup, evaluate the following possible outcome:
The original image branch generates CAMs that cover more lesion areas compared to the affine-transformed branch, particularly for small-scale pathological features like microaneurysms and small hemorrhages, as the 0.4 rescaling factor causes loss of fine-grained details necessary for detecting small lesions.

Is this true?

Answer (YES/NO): NO